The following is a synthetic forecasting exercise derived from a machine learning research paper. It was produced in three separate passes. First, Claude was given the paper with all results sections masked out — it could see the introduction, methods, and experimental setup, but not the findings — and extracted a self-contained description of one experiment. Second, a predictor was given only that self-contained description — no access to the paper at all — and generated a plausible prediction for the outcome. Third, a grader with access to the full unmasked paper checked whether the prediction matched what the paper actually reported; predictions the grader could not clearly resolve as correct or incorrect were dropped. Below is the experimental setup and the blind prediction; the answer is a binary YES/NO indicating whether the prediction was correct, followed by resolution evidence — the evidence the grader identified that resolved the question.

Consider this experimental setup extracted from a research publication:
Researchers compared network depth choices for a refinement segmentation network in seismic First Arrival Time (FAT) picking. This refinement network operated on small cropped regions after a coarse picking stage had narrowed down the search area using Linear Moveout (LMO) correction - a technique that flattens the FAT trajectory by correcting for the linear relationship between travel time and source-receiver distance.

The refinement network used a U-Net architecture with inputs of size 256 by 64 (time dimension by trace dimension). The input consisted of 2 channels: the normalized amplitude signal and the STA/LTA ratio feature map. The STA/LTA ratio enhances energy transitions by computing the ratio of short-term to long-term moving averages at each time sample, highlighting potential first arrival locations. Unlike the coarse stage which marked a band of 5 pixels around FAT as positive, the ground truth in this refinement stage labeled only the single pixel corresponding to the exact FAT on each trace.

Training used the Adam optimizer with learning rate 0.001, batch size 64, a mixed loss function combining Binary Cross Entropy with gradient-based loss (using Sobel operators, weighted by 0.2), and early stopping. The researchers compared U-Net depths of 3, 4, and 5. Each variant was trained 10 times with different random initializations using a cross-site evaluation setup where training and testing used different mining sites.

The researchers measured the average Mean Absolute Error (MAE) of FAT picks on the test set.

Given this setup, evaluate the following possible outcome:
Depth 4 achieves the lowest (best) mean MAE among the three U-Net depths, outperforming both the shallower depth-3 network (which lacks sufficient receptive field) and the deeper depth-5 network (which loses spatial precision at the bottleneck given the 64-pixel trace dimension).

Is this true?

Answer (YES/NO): NO